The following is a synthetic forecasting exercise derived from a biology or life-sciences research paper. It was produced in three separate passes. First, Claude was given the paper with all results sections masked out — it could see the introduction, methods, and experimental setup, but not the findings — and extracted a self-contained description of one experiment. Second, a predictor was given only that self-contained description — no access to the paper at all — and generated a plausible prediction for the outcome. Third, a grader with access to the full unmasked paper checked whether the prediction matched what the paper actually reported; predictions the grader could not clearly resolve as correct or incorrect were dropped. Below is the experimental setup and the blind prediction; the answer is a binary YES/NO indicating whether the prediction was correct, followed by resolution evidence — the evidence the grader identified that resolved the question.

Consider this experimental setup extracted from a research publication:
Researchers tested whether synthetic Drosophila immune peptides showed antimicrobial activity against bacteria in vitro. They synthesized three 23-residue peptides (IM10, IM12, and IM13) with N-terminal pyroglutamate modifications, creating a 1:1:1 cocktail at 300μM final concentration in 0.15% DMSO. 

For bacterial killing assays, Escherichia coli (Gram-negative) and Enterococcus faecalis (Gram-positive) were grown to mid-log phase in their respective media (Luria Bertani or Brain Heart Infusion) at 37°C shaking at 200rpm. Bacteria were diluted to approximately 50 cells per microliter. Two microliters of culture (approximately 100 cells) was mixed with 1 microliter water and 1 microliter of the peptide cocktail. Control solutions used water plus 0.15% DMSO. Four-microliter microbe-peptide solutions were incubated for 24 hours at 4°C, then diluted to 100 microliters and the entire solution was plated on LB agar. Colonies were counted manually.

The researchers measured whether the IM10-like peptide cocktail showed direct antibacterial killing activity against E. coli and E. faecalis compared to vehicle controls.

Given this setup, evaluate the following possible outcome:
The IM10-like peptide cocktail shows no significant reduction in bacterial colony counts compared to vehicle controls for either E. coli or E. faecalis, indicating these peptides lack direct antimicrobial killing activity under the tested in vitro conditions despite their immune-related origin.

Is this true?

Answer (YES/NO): YES